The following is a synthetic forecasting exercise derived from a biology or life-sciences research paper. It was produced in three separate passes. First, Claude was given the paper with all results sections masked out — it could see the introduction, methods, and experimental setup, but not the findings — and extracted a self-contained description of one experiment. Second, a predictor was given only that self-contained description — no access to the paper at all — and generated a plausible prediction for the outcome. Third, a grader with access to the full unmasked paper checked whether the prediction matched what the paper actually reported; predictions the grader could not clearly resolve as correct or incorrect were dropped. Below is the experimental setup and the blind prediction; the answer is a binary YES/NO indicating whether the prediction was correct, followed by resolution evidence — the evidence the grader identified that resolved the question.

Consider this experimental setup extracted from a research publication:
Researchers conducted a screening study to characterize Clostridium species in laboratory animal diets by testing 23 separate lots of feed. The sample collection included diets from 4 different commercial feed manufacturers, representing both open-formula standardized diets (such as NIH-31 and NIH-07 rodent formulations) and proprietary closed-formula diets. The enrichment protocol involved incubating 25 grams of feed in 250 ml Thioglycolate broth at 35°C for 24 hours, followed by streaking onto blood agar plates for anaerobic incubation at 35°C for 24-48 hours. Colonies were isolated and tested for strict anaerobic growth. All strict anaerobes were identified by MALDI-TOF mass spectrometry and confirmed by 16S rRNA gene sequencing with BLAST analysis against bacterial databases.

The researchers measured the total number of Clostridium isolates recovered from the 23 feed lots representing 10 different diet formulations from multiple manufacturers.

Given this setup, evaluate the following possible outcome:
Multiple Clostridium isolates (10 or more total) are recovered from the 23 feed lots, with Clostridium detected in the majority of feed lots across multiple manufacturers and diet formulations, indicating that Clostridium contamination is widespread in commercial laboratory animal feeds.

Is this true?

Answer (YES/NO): YES